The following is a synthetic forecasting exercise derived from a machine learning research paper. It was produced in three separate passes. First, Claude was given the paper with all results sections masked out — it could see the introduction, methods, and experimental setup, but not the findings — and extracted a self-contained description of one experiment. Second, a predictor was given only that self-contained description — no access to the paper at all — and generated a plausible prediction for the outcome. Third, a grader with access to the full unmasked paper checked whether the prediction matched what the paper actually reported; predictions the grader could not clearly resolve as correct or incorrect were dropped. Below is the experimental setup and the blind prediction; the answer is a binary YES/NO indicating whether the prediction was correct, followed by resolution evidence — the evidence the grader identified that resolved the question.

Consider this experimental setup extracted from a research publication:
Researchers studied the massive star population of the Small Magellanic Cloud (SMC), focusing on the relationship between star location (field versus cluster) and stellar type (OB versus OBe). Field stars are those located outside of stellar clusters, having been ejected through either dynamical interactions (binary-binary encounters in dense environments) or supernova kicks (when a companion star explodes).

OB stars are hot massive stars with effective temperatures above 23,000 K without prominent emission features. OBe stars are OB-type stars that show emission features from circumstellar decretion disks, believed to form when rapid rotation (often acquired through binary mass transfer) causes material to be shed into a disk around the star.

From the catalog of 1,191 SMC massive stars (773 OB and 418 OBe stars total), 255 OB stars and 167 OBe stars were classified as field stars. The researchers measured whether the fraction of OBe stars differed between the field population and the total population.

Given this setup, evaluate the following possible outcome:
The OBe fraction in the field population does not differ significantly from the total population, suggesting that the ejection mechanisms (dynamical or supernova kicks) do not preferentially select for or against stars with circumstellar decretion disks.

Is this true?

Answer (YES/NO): NO